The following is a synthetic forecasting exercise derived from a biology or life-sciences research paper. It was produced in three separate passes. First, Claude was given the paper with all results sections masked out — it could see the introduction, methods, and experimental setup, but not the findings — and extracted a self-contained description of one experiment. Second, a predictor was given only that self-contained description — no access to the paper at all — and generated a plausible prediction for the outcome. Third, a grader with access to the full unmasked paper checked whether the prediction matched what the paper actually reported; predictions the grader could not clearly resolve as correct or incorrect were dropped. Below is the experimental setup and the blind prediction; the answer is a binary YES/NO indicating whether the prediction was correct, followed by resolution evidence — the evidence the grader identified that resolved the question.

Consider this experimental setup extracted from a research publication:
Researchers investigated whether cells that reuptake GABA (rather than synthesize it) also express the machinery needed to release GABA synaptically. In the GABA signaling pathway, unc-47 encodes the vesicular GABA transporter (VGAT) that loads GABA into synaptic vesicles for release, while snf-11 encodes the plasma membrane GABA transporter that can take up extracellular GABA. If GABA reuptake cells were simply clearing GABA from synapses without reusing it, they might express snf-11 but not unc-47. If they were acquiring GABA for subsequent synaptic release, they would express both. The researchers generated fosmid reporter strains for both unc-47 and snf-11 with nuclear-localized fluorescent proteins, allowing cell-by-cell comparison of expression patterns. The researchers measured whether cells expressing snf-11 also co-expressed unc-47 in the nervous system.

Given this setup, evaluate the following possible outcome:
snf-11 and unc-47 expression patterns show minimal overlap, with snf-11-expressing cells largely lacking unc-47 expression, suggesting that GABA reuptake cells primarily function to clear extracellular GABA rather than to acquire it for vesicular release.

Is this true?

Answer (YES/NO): NO